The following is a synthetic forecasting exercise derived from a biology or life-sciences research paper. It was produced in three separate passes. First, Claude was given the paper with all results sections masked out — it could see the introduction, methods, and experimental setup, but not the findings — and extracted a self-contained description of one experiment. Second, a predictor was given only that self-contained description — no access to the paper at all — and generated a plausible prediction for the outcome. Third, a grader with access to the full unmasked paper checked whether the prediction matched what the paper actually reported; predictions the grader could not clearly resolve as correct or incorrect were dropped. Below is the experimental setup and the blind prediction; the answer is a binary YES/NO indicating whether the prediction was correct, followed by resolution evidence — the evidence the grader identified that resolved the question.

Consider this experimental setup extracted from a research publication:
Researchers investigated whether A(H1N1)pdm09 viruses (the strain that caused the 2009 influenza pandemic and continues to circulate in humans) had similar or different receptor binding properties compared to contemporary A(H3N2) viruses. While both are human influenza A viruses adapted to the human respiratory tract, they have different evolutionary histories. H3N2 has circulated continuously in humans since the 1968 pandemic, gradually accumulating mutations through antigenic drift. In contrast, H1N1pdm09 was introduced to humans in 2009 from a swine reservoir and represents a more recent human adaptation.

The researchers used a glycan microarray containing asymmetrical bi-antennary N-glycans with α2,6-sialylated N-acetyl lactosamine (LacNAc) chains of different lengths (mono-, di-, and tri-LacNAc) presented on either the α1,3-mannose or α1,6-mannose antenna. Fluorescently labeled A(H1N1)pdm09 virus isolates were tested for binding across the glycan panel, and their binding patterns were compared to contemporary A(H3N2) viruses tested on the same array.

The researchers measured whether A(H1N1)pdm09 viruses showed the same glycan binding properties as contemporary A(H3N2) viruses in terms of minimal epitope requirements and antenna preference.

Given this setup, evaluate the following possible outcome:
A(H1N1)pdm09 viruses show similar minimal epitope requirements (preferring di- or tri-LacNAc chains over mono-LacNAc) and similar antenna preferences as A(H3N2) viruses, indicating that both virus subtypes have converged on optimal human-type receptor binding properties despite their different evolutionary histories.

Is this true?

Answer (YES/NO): YES